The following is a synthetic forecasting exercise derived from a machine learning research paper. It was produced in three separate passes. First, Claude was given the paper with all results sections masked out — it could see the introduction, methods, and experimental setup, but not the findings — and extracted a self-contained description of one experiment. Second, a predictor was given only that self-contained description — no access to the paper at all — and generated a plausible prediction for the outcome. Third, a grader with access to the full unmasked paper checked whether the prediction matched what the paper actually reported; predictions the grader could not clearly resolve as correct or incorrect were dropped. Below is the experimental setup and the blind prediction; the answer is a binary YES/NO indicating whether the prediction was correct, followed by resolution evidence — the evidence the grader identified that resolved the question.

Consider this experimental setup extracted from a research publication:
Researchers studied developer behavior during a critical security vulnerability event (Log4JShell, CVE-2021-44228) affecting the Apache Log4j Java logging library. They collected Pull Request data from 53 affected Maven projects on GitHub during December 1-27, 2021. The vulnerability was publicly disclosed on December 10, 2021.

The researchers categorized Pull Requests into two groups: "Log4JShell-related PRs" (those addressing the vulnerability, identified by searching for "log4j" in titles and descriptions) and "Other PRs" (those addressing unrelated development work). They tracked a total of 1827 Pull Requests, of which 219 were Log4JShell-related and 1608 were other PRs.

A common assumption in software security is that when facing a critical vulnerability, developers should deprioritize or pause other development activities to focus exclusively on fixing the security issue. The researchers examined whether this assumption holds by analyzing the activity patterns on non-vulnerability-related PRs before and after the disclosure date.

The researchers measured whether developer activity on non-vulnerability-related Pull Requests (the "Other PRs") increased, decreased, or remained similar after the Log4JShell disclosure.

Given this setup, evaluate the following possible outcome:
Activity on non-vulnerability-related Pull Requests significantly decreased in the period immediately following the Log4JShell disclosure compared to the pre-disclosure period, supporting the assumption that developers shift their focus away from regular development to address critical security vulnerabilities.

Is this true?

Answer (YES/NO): NO